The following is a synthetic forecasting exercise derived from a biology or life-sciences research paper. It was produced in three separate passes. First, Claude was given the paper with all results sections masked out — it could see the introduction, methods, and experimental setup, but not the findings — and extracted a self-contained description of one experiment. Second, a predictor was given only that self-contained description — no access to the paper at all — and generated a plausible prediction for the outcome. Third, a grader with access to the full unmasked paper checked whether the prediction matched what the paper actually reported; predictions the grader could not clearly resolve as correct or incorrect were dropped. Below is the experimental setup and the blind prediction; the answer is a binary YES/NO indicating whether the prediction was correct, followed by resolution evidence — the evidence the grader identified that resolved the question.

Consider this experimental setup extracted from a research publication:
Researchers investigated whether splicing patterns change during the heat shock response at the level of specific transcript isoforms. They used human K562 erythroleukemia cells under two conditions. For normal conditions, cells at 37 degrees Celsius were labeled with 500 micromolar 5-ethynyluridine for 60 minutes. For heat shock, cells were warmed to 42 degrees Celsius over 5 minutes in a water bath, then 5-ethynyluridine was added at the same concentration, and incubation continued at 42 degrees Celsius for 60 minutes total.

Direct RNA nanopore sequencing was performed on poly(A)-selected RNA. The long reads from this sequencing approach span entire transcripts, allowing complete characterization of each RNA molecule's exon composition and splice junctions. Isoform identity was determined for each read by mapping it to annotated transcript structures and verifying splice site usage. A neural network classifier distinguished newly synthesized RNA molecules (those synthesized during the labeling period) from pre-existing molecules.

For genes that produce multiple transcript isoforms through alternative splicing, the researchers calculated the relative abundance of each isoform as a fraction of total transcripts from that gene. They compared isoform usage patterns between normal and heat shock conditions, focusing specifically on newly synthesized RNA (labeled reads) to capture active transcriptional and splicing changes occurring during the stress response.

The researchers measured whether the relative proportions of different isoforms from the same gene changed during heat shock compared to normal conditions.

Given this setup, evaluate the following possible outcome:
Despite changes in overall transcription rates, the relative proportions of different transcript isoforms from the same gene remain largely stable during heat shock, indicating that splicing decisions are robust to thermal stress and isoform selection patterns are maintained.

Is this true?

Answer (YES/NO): NO